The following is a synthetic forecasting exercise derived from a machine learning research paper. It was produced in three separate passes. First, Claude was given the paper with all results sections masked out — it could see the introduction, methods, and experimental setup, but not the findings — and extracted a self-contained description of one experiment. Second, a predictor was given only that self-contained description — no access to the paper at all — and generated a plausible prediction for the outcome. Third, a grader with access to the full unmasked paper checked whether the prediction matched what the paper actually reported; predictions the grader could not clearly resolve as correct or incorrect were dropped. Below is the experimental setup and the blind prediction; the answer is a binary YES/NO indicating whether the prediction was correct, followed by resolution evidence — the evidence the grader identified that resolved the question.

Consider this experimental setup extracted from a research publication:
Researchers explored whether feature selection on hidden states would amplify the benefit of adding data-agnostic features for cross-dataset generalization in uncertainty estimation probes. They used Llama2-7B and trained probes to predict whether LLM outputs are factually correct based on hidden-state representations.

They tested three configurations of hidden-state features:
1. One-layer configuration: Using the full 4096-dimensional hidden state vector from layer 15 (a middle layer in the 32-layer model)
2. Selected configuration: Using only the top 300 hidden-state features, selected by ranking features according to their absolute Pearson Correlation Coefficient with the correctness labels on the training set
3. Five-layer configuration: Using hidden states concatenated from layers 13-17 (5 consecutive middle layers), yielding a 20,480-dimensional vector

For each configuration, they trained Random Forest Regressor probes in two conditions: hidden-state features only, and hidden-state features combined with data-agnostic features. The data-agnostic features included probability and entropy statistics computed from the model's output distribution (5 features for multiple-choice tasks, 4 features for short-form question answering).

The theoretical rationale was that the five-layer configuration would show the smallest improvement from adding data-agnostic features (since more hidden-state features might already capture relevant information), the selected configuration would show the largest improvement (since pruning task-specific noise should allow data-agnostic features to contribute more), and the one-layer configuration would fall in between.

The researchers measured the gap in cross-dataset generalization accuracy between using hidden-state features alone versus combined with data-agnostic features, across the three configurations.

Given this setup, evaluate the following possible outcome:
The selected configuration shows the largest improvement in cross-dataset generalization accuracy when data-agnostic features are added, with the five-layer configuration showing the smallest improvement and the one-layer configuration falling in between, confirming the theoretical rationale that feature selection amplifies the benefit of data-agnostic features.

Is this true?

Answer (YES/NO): NO